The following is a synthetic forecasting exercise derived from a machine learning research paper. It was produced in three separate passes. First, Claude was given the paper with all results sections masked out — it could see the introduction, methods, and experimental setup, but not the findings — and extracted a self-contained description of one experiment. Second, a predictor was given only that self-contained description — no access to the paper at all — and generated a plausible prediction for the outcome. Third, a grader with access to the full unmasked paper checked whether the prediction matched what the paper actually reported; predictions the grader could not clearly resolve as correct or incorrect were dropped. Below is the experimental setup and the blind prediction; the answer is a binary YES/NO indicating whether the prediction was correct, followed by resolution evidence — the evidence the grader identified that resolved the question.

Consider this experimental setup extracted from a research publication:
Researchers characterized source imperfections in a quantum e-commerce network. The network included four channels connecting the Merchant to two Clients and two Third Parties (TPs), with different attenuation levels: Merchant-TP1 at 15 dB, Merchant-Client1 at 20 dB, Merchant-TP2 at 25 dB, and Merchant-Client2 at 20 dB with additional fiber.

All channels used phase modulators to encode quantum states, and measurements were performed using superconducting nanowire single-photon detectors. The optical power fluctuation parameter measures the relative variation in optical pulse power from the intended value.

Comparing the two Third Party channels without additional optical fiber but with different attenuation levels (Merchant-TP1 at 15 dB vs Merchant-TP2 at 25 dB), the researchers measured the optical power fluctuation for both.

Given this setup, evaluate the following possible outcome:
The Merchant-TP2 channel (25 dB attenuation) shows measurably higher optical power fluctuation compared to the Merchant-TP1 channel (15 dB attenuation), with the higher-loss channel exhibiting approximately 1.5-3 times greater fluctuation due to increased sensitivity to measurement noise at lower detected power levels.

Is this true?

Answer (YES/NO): NO